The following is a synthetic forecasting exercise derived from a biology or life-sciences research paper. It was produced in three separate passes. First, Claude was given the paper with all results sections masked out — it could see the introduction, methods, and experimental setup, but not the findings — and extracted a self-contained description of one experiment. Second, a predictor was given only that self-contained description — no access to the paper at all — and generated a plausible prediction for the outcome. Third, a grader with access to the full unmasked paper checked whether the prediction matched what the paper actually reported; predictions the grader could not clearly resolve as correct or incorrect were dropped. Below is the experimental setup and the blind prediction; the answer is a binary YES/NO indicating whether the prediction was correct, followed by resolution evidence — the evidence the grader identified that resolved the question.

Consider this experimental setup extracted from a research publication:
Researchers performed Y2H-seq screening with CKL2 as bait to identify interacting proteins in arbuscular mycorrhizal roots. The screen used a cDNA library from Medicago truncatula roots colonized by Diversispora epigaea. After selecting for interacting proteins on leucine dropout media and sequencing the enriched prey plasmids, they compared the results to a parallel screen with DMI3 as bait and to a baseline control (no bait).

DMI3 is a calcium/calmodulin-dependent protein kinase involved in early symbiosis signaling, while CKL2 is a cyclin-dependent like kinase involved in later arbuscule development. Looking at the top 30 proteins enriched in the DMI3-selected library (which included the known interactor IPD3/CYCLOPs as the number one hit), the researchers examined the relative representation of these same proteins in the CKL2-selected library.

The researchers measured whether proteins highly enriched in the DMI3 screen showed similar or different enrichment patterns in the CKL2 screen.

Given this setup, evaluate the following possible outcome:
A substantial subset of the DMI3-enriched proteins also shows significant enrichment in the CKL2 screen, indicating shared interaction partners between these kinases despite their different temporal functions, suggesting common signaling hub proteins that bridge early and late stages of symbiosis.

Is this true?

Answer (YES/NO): NO